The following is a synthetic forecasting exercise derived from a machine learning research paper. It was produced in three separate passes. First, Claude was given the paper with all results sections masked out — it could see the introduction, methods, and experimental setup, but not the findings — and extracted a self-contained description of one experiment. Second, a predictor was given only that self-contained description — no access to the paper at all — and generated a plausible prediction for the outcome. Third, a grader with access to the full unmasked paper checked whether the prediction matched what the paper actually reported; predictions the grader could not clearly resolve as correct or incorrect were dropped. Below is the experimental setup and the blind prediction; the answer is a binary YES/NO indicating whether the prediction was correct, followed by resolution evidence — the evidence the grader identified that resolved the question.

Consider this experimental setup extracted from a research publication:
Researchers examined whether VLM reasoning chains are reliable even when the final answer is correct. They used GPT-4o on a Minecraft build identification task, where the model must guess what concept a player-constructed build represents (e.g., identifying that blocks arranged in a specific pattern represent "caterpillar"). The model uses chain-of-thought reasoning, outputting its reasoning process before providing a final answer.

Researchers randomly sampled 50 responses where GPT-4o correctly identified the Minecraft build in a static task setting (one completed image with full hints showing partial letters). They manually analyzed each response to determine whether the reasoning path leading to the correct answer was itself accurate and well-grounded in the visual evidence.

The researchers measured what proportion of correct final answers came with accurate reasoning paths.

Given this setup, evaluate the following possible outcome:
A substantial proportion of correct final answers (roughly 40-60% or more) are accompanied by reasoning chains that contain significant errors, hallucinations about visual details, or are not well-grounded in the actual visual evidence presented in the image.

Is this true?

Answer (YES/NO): NO